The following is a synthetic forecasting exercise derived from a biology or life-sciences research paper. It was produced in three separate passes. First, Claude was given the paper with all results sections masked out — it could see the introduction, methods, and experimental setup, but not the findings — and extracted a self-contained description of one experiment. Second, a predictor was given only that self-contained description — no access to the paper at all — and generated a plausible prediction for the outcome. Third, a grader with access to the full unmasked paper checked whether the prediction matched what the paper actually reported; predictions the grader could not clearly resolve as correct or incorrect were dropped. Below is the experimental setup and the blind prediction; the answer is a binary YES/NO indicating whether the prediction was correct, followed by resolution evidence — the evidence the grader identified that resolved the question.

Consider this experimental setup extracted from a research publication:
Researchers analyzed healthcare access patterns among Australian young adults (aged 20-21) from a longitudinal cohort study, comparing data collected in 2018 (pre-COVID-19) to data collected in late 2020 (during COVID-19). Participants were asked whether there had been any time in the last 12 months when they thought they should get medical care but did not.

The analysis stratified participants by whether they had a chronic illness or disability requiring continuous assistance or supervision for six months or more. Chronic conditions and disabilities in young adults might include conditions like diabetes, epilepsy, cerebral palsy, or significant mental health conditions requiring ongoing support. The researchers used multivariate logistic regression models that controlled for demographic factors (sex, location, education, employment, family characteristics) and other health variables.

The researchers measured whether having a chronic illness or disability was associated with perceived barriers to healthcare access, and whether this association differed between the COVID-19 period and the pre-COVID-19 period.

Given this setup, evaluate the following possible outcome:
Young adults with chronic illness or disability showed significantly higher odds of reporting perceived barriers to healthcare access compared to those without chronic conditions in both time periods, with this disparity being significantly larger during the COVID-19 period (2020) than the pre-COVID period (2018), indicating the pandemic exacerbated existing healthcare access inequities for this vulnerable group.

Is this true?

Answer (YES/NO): NO